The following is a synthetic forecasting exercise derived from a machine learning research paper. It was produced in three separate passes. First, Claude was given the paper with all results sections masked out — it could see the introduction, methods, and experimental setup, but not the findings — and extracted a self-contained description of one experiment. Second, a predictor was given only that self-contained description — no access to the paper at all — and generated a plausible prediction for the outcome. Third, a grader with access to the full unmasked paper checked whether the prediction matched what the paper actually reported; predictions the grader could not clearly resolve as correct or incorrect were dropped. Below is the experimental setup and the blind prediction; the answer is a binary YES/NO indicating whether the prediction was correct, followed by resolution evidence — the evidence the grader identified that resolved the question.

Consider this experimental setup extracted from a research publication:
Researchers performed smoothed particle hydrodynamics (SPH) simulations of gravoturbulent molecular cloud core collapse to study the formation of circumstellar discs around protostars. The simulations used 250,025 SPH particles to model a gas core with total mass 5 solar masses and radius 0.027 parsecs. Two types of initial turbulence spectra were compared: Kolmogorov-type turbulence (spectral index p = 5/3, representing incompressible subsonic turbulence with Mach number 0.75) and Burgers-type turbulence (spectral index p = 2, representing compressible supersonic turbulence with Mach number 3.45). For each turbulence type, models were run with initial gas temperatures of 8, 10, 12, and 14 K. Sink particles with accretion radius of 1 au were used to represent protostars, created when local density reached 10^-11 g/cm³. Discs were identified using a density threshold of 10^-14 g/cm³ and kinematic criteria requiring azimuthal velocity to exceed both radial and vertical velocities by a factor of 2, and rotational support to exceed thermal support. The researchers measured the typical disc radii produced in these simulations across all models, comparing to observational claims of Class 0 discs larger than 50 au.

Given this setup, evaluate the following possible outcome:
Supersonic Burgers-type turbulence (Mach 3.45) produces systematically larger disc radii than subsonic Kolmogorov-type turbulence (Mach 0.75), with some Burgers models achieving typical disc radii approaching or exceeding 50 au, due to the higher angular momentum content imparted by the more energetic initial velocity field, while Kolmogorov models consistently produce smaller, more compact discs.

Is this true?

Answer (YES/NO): NO